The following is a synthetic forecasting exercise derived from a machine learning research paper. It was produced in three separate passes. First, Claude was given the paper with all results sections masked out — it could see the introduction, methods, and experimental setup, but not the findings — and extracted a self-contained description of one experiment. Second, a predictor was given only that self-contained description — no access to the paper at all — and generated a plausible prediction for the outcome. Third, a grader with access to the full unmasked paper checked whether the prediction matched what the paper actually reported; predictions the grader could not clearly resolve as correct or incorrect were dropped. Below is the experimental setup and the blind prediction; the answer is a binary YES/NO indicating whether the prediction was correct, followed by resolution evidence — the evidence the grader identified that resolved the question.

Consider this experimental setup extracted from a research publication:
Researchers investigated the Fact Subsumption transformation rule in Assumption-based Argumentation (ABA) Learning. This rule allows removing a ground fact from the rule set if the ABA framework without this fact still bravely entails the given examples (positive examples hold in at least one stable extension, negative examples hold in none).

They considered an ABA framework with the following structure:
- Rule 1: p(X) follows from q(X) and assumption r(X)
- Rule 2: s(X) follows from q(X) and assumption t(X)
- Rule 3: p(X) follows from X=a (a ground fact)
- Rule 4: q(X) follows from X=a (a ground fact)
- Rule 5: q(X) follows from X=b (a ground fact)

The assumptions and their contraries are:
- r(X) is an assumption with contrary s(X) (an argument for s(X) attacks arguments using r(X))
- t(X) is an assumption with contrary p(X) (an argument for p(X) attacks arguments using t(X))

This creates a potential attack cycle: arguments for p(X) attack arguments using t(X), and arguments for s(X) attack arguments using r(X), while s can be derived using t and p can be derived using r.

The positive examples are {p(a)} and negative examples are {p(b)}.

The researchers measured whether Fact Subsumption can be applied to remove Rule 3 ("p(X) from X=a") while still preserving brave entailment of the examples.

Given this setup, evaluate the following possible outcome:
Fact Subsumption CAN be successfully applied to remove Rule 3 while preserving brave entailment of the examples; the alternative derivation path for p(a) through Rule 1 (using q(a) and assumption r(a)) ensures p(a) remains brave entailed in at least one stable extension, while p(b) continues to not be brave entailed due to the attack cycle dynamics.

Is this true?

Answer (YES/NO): YES